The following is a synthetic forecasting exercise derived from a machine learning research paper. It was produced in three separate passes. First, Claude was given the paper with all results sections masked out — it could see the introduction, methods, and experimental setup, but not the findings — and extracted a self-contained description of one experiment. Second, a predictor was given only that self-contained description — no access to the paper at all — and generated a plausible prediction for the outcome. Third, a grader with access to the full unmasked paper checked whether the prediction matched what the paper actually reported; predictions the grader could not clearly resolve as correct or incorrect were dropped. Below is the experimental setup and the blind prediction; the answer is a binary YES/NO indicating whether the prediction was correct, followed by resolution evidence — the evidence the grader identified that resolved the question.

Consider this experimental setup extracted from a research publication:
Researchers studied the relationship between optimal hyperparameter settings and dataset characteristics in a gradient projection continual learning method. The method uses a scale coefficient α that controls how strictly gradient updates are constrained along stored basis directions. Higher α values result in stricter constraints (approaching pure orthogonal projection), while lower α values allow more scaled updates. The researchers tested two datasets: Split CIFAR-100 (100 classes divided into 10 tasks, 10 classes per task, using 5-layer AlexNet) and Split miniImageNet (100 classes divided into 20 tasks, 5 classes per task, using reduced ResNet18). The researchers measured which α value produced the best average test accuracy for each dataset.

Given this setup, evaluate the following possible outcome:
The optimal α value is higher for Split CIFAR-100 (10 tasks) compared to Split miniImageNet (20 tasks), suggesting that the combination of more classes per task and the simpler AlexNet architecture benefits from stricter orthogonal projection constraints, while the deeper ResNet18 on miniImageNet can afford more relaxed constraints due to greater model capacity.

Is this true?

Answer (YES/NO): YES